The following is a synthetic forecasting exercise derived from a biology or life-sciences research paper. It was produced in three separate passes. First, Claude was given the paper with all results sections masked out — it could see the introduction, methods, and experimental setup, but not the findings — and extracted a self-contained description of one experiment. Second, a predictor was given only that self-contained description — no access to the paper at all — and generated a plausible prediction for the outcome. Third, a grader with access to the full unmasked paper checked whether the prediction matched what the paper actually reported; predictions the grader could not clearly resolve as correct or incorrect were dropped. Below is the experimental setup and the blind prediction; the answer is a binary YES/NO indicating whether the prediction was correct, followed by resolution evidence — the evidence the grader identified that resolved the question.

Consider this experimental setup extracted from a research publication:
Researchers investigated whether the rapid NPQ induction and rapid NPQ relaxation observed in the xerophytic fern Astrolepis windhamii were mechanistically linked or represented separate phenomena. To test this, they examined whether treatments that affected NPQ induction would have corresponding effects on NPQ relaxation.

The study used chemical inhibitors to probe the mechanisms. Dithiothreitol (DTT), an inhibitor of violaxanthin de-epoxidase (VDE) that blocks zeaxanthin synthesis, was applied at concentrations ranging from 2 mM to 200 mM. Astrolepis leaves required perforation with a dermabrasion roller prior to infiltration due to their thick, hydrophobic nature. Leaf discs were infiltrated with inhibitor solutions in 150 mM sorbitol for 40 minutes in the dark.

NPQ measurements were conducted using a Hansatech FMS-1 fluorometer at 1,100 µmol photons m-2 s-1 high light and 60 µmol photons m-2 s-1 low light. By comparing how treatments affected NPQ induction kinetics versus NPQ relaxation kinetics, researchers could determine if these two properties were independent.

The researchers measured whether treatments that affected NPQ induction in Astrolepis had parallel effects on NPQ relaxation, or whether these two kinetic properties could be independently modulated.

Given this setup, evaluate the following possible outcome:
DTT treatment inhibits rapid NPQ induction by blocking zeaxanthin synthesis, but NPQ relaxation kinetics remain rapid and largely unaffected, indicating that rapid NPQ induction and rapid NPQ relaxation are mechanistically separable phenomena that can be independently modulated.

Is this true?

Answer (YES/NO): NO